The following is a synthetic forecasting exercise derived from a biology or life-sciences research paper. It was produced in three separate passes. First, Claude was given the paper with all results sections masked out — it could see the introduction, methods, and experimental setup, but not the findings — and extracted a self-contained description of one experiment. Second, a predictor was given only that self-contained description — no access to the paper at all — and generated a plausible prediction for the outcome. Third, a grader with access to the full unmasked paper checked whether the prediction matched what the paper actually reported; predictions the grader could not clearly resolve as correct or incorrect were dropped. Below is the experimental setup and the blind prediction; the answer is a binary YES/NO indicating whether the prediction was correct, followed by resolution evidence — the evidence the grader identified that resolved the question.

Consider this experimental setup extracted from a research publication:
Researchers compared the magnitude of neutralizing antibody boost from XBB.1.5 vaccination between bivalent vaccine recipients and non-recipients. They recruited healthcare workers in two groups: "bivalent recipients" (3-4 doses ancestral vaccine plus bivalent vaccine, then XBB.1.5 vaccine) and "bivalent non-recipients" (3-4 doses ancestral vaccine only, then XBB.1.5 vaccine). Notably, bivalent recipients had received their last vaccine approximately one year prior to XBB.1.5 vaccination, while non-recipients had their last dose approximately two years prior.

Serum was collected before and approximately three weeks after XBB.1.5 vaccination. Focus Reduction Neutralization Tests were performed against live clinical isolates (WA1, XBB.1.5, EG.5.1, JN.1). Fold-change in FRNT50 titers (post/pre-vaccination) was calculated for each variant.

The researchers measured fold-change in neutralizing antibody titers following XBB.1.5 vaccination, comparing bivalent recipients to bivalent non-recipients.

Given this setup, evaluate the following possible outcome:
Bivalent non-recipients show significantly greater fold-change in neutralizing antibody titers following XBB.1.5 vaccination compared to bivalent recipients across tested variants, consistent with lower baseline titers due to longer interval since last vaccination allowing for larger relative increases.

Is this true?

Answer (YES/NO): YES